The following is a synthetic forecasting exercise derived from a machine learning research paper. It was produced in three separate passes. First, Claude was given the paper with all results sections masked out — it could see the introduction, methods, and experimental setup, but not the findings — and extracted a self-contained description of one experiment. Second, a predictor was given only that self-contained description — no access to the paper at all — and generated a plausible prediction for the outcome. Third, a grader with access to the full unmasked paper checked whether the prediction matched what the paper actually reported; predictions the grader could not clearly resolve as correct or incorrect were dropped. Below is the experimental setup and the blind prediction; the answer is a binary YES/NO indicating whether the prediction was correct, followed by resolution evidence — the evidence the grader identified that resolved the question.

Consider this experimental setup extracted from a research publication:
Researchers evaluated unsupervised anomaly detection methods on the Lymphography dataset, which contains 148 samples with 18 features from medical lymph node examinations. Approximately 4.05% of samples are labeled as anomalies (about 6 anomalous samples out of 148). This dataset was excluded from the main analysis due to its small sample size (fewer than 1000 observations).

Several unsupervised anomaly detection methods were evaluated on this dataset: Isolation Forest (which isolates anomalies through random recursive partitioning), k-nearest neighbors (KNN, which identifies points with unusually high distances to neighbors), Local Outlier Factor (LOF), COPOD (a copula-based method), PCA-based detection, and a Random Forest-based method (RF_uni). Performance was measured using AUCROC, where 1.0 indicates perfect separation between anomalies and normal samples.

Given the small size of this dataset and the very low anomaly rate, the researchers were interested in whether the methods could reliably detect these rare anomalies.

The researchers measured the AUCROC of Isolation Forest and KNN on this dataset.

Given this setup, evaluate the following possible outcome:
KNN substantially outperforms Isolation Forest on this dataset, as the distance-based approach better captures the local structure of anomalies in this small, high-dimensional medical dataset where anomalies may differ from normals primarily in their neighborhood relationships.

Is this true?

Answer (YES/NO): NO